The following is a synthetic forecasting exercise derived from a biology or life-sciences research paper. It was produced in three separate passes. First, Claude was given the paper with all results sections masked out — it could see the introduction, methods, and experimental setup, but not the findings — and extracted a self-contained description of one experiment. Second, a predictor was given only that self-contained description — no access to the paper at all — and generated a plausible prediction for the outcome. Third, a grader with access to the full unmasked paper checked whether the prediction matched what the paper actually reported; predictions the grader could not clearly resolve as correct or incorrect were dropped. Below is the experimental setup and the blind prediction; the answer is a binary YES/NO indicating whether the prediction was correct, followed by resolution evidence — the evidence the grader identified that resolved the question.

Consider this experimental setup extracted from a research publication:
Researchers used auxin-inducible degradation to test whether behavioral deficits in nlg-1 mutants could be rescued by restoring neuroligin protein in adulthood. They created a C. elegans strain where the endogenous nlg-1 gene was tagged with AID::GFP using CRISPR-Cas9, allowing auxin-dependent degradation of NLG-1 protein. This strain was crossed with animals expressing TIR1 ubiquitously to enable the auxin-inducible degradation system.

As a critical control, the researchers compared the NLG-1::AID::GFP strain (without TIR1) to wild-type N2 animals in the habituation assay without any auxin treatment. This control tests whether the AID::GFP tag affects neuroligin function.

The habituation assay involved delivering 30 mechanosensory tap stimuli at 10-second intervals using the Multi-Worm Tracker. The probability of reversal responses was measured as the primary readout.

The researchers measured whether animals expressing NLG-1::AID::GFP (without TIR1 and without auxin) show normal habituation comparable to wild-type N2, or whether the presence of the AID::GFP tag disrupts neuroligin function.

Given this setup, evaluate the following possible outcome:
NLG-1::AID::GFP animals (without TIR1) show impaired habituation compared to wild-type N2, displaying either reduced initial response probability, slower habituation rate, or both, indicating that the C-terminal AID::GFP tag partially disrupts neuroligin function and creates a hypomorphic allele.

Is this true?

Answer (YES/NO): NO